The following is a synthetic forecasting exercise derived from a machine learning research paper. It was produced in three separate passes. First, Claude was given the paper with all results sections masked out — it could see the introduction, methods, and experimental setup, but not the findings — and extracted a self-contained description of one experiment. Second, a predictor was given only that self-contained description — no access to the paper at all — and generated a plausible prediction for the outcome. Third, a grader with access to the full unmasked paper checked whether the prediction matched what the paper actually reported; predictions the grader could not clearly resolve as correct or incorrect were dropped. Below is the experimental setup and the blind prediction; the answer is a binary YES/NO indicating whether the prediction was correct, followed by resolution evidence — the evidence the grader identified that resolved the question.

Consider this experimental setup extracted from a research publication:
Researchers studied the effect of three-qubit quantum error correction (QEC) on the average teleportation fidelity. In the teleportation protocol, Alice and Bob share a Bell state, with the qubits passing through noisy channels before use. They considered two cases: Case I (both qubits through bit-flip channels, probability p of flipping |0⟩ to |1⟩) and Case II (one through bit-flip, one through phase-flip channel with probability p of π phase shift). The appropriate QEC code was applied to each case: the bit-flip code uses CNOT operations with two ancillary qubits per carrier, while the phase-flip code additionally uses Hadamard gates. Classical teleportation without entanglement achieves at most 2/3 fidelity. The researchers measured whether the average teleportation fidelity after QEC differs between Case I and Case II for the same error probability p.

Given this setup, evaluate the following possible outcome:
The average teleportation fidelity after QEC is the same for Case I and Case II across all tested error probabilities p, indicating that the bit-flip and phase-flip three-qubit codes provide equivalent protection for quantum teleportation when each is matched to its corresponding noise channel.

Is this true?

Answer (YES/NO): YES